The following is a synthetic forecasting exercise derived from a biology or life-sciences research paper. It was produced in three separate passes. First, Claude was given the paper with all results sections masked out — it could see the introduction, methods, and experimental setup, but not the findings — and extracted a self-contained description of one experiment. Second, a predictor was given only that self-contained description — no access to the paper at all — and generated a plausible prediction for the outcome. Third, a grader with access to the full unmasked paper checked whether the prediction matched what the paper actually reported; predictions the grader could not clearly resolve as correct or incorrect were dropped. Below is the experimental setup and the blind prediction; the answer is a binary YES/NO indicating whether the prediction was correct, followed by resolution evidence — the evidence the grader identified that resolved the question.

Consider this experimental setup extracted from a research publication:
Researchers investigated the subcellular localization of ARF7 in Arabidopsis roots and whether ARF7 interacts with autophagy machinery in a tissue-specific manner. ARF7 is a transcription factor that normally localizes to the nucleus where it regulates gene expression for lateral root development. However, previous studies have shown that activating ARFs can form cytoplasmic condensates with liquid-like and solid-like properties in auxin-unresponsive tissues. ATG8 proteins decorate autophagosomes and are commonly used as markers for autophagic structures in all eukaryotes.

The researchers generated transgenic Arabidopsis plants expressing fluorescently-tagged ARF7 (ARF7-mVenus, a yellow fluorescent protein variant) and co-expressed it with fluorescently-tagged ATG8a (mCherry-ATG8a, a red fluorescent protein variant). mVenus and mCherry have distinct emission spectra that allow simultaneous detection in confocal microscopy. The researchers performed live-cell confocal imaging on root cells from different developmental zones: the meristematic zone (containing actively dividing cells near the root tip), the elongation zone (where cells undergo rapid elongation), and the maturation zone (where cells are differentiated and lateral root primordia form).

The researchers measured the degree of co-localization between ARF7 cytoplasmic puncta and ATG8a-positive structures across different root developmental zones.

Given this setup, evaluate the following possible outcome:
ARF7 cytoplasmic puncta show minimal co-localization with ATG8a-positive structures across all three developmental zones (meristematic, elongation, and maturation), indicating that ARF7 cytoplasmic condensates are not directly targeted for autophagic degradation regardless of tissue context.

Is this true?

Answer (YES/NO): NO